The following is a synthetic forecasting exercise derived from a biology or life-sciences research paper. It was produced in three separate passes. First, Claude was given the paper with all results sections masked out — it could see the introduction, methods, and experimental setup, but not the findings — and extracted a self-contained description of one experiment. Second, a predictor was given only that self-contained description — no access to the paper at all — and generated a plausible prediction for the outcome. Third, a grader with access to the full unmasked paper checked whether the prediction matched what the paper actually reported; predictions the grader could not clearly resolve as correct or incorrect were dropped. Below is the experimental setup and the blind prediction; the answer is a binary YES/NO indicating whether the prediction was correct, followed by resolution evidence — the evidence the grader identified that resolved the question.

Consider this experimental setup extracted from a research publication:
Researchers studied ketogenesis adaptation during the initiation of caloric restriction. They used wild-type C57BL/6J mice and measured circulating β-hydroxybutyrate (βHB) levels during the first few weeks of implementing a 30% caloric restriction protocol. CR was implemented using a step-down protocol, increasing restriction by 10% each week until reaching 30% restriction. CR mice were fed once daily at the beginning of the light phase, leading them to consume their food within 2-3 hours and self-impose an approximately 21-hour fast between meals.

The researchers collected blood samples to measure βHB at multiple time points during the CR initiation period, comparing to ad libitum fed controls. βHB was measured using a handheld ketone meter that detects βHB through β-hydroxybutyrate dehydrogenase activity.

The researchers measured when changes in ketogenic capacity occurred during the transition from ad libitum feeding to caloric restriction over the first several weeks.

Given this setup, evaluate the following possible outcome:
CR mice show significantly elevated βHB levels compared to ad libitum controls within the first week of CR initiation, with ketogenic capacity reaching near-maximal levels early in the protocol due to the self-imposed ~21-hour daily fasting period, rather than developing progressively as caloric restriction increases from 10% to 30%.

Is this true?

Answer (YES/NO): NO